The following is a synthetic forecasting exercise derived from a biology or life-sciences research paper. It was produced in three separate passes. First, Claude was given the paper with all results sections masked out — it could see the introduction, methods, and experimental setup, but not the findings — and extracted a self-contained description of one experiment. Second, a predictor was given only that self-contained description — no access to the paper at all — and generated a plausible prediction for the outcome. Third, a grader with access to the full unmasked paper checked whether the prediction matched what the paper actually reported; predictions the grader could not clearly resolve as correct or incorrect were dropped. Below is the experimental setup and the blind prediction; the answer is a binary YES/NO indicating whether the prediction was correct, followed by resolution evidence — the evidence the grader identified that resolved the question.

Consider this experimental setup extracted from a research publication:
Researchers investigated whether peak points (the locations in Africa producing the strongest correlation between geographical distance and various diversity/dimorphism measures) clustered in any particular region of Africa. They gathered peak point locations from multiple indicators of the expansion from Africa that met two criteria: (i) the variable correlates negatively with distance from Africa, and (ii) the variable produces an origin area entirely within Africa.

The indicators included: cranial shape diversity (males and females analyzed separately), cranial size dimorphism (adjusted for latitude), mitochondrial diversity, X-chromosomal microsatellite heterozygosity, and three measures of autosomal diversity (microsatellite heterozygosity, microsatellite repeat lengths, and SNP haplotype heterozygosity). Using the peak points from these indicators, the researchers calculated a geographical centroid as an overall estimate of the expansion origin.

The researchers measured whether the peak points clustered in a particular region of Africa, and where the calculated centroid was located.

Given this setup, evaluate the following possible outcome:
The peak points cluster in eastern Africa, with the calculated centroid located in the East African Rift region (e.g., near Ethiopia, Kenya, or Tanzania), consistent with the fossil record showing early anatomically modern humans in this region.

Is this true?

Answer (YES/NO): NO